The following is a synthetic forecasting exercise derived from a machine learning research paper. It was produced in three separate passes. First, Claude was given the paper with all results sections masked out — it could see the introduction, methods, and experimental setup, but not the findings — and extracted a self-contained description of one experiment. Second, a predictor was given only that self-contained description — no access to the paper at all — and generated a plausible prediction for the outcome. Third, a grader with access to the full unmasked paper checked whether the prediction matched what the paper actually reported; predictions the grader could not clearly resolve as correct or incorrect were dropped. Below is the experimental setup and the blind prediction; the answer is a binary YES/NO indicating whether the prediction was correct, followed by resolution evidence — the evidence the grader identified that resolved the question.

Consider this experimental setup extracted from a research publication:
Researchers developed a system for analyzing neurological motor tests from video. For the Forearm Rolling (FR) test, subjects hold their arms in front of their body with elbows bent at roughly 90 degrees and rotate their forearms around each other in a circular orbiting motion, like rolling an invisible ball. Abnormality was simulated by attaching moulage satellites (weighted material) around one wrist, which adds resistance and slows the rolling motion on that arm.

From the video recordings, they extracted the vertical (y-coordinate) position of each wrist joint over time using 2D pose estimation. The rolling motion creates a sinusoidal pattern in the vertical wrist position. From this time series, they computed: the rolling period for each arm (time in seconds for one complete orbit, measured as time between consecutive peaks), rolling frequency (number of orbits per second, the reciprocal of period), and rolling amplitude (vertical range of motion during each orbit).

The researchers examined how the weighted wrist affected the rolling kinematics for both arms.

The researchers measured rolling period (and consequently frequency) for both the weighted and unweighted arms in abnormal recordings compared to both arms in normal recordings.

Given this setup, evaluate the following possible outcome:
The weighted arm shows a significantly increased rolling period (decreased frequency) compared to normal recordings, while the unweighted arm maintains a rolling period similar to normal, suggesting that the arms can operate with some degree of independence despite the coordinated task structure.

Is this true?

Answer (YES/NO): NO